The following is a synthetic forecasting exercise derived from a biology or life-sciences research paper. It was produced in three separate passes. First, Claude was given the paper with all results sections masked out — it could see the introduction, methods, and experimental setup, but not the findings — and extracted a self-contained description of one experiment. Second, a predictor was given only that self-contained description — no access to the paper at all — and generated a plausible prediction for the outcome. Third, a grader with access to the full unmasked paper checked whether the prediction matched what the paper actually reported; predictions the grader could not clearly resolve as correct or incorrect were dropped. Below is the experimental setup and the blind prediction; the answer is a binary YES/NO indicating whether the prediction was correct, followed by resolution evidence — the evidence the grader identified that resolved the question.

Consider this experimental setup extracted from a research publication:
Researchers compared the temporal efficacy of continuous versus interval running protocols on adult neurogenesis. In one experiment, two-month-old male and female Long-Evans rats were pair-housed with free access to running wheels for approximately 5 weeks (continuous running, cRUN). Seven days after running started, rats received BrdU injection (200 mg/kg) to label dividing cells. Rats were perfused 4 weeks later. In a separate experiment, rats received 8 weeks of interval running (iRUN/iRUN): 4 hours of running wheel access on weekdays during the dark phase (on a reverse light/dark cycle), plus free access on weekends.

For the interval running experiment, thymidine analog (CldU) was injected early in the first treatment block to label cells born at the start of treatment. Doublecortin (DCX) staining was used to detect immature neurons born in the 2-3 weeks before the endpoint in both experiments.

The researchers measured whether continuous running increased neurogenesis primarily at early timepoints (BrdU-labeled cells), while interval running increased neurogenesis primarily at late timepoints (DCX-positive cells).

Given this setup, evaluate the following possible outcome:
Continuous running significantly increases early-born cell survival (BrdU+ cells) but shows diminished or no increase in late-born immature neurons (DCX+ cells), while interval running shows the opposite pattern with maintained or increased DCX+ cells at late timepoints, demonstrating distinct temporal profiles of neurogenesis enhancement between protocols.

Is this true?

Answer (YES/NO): YES